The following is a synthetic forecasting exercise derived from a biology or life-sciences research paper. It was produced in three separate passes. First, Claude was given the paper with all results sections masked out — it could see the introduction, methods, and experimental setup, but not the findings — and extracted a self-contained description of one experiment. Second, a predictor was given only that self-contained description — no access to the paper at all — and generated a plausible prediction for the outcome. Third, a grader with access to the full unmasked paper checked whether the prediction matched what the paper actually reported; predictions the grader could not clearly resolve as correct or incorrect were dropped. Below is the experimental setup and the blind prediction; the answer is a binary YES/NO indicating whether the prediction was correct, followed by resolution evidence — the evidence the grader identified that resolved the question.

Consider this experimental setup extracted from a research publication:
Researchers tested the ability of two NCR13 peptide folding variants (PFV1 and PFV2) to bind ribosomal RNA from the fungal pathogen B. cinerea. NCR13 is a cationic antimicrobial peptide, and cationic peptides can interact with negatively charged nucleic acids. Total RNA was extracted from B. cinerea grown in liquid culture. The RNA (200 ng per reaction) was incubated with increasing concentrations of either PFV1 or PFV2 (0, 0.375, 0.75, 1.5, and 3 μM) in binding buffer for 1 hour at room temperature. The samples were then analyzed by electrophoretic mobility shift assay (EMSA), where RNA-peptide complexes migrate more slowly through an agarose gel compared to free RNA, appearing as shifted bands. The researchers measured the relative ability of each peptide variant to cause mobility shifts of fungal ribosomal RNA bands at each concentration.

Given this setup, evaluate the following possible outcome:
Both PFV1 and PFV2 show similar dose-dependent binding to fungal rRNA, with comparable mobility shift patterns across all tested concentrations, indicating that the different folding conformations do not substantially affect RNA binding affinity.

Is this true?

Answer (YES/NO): NO